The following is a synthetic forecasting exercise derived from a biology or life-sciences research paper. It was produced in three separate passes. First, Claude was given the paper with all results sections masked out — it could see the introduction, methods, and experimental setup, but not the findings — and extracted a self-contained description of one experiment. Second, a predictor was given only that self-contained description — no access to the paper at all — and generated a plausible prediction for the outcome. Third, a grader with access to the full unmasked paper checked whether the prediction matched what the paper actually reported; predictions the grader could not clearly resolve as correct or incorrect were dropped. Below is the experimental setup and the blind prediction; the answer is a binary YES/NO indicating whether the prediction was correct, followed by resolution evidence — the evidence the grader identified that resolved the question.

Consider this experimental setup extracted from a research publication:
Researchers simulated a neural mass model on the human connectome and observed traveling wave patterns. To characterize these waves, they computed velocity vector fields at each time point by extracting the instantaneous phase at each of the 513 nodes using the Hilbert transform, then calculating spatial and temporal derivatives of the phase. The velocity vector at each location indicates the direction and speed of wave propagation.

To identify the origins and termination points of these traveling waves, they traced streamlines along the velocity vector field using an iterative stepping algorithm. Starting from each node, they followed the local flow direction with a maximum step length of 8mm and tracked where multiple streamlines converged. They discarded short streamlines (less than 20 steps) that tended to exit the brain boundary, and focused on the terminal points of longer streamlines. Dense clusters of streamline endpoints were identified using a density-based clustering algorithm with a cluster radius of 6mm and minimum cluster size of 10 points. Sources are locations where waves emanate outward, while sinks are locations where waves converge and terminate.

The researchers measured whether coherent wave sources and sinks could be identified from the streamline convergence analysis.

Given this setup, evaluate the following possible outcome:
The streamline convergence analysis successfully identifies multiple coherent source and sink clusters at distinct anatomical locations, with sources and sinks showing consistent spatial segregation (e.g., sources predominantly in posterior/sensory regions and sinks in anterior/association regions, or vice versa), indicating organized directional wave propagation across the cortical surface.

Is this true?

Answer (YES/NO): NO